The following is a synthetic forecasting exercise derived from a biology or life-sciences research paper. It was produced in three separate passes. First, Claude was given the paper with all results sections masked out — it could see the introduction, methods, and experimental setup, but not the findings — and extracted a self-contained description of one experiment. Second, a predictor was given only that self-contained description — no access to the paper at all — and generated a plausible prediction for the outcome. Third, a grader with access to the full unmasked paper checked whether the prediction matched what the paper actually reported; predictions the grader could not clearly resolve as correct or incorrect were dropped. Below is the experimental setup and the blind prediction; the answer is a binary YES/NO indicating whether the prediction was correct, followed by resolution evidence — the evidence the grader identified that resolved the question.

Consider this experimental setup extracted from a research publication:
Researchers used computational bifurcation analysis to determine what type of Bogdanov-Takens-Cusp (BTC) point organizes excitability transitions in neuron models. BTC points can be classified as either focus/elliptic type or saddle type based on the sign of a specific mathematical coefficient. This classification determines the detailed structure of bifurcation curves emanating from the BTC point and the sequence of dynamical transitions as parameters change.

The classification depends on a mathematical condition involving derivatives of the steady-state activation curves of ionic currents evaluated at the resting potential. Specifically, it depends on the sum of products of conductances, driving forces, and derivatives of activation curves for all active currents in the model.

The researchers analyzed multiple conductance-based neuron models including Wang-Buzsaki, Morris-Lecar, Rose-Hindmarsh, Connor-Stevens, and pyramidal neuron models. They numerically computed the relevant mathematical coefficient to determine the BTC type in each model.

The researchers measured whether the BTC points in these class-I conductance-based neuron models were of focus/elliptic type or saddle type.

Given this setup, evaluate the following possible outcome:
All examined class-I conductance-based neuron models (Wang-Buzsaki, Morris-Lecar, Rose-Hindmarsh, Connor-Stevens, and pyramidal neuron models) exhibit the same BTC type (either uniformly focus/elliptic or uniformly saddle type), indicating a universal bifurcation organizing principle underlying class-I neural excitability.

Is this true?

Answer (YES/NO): YES